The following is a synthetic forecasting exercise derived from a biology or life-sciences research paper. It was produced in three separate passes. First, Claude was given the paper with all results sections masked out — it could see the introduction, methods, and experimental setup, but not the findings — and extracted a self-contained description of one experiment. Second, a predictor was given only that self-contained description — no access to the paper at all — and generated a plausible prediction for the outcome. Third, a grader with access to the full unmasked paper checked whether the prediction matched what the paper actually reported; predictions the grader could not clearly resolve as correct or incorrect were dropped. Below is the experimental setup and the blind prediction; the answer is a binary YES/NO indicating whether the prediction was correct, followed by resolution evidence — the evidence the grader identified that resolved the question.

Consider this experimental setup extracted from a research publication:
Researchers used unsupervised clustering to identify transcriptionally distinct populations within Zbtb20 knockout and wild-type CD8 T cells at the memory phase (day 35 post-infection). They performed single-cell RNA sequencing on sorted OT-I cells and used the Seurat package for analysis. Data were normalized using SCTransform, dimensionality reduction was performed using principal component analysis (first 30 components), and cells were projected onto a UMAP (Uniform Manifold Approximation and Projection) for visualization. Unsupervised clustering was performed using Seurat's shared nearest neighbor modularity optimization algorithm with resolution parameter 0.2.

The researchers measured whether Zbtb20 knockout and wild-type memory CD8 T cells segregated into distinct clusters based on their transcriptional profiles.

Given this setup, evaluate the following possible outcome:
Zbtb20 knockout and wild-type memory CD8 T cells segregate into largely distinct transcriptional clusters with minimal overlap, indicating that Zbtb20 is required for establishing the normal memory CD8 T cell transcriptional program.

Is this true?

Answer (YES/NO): YES